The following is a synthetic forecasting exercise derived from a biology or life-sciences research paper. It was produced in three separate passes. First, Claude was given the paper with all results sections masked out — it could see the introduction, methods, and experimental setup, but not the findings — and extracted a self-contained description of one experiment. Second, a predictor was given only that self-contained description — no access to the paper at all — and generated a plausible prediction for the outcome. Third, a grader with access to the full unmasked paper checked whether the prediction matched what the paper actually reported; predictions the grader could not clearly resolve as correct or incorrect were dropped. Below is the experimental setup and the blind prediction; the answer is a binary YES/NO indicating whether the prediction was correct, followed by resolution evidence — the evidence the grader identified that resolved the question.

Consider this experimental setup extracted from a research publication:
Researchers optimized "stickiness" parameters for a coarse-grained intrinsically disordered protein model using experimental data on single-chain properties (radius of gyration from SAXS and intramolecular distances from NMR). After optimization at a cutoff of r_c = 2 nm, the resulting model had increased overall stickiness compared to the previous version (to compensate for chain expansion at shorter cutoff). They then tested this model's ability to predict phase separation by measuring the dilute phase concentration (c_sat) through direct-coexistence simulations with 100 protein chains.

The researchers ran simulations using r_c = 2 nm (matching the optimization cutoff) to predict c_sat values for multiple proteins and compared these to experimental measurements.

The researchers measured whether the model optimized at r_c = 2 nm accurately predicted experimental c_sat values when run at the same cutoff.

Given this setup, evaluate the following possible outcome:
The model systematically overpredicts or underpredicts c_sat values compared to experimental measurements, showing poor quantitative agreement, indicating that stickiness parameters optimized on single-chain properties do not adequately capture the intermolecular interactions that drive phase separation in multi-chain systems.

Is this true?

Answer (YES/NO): NO